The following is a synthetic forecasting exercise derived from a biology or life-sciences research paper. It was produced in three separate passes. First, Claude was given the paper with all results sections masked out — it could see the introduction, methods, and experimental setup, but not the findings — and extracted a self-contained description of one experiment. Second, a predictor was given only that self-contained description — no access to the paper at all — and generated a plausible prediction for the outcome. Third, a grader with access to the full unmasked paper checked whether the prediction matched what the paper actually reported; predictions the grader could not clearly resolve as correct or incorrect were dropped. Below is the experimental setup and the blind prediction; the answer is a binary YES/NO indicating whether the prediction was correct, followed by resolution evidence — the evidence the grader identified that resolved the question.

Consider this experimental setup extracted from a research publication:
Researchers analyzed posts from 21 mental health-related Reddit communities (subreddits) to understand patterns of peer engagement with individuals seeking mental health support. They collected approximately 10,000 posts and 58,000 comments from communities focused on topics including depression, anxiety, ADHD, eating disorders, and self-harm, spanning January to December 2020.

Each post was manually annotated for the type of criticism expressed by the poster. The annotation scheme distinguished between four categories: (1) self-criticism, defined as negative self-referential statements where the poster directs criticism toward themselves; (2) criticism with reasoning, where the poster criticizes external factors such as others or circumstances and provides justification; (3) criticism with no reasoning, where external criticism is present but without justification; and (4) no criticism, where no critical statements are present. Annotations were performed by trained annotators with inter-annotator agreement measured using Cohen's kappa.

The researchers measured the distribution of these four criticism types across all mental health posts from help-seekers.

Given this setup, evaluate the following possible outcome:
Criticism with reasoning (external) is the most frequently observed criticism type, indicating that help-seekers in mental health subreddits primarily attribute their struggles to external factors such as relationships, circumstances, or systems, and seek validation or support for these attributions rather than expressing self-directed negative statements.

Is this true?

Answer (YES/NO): NO